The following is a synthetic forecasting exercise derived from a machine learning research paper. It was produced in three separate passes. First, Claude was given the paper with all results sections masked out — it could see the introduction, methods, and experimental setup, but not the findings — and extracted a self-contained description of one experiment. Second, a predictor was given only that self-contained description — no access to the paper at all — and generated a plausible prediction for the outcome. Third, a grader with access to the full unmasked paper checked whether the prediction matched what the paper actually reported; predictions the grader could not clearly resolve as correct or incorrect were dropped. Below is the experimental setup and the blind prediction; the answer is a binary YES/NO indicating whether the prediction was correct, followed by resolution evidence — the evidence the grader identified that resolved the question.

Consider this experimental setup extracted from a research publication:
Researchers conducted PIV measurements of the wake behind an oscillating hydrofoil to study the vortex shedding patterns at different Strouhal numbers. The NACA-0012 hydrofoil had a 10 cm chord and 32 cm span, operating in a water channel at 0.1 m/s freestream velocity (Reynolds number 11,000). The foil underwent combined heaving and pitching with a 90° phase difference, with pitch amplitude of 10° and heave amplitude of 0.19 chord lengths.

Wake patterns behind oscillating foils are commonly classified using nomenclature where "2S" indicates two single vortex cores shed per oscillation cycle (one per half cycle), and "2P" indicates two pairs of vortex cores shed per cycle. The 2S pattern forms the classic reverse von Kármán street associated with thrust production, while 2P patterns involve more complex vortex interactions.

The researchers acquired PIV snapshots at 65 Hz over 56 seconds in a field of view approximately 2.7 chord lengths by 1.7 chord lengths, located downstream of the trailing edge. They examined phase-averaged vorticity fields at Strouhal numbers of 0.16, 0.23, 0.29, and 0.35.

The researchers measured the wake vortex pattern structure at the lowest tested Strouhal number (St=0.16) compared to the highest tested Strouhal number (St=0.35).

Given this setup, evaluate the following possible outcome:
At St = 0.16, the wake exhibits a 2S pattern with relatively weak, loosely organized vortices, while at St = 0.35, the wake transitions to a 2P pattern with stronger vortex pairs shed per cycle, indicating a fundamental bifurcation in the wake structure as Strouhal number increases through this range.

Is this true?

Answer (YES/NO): NO